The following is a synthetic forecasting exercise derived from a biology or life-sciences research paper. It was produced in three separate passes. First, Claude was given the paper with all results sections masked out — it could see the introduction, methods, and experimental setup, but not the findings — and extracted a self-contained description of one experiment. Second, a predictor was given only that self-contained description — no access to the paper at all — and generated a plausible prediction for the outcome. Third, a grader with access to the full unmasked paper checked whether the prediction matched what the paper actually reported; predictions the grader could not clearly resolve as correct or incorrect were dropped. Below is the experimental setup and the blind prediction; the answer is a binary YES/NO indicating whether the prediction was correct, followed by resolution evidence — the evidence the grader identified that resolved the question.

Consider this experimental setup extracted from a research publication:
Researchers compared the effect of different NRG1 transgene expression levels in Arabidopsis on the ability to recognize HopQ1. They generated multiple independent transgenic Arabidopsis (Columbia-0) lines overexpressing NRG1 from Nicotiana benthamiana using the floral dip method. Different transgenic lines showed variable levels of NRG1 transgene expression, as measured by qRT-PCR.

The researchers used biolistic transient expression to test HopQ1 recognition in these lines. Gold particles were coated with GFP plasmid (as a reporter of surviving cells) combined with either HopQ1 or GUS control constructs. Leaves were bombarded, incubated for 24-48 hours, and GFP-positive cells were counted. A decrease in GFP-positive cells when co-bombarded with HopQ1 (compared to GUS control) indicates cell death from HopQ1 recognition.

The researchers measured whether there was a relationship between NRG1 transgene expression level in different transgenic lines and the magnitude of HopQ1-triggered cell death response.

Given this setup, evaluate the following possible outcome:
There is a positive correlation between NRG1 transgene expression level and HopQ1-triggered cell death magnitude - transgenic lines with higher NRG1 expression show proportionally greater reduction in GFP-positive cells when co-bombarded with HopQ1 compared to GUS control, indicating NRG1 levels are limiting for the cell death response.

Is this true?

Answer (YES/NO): YES